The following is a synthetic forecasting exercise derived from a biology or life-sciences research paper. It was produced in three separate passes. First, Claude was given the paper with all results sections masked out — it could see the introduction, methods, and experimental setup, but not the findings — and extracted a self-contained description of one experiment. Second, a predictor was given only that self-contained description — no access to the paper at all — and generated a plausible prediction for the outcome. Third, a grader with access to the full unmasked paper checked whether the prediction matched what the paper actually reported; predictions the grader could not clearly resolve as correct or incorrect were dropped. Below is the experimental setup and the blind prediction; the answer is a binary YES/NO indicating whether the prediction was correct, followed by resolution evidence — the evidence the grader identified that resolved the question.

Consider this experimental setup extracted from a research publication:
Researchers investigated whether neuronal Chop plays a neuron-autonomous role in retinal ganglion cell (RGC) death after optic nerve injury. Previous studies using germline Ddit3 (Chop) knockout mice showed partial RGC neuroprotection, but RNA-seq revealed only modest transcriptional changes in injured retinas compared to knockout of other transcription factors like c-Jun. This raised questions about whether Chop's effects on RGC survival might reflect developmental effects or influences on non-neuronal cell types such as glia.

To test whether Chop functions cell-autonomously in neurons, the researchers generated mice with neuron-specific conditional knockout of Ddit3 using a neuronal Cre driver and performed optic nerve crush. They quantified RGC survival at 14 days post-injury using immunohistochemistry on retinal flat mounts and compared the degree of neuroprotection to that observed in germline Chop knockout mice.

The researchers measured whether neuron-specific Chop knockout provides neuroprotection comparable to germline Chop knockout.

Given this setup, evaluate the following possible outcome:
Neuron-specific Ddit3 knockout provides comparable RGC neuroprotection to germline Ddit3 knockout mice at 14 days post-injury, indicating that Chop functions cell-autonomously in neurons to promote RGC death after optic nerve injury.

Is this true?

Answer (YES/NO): NO